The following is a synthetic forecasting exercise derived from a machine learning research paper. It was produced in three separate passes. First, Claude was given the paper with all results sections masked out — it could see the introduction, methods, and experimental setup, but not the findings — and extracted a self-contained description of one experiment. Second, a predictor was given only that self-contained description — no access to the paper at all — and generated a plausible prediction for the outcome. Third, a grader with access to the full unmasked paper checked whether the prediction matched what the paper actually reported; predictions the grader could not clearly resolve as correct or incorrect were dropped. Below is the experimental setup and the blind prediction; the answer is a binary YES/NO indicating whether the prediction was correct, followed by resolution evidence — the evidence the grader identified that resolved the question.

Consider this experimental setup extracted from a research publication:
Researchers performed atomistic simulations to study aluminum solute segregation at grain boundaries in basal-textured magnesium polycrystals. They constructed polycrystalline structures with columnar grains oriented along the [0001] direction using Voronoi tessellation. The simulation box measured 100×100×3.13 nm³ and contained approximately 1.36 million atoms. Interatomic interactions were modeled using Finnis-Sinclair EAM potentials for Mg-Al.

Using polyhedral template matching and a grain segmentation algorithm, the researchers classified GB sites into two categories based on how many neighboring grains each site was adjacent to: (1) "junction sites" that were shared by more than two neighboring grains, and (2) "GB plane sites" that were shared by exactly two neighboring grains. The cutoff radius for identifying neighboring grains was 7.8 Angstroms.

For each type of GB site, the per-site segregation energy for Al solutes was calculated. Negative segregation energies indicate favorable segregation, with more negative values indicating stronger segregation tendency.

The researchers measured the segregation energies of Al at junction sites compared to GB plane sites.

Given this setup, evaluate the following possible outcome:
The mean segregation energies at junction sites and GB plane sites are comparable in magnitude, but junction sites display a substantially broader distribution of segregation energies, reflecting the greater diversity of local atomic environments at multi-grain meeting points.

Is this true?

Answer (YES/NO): NO